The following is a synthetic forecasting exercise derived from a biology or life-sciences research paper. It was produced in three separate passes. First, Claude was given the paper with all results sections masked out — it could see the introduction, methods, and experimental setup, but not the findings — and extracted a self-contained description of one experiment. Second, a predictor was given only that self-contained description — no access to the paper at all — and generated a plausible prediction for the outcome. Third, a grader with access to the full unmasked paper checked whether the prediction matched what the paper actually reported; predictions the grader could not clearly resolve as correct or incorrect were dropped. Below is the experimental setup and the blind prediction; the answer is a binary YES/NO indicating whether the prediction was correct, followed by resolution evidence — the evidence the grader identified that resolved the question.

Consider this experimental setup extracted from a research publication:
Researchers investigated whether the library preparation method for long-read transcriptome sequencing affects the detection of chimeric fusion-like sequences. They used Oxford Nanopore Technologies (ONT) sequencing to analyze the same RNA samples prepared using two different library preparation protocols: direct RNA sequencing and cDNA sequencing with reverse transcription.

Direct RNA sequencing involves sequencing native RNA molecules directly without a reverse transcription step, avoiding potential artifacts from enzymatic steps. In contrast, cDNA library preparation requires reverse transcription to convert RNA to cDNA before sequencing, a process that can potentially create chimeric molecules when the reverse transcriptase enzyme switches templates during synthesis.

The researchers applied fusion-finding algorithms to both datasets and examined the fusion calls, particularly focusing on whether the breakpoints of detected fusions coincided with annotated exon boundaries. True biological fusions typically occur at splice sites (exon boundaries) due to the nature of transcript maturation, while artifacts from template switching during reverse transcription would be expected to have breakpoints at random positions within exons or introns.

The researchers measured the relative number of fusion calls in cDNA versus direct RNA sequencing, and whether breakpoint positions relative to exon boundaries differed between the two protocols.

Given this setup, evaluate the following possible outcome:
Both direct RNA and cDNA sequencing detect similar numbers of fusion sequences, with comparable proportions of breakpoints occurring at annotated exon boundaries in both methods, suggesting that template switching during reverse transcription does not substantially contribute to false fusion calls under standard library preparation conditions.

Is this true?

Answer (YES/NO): NO